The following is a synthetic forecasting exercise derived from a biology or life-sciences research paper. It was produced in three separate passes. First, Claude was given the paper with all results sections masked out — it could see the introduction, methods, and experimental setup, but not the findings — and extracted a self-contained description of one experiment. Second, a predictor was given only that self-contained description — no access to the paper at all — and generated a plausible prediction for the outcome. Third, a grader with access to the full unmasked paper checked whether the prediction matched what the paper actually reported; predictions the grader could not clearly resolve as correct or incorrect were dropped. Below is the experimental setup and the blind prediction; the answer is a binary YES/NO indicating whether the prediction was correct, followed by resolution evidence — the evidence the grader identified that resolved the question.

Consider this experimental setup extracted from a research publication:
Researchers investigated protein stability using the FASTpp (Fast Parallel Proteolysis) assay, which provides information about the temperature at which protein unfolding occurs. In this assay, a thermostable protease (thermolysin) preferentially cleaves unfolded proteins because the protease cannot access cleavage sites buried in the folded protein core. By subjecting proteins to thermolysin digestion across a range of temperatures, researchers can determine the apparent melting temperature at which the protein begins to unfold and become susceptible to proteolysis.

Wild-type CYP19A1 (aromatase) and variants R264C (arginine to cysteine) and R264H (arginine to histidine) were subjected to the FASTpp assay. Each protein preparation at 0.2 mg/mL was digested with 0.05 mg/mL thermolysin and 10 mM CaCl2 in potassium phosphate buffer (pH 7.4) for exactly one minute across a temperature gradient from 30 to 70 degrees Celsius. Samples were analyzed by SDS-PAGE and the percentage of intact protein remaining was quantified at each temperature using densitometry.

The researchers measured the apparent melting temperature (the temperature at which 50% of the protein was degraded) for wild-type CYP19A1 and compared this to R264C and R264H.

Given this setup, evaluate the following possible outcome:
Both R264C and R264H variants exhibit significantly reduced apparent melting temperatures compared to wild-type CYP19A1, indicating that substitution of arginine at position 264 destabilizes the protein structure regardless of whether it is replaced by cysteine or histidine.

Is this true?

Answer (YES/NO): NO